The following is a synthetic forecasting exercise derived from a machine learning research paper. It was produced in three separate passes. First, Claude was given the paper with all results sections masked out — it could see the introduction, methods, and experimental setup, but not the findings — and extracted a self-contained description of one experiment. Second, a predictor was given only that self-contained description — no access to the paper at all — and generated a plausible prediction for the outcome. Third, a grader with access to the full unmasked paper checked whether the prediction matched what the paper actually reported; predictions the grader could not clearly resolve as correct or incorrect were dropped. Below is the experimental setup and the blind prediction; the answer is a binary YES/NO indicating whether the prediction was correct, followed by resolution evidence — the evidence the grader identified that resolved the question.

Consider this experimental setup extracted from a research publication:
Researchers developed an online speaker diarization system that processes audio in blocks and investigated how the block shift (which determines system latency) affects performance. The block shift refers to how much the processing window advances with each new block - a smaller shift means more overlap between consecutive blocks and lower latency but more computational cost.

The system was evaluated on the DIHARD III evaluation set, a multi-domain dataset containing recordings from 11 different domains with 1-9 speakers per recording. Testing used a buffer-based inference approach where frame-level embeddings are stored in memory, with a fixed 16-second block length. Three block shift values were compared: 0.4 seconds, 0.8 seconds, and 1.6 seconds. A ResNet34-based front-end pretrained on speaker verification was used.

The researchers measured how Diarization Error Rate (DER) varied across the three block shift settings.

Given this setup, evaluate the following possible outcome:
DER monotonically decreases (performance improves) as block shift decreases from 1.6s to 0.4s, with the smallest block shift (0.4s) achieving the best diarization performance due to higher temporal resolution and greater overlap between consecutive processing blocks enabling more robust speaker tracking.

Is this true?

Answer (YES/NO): NO